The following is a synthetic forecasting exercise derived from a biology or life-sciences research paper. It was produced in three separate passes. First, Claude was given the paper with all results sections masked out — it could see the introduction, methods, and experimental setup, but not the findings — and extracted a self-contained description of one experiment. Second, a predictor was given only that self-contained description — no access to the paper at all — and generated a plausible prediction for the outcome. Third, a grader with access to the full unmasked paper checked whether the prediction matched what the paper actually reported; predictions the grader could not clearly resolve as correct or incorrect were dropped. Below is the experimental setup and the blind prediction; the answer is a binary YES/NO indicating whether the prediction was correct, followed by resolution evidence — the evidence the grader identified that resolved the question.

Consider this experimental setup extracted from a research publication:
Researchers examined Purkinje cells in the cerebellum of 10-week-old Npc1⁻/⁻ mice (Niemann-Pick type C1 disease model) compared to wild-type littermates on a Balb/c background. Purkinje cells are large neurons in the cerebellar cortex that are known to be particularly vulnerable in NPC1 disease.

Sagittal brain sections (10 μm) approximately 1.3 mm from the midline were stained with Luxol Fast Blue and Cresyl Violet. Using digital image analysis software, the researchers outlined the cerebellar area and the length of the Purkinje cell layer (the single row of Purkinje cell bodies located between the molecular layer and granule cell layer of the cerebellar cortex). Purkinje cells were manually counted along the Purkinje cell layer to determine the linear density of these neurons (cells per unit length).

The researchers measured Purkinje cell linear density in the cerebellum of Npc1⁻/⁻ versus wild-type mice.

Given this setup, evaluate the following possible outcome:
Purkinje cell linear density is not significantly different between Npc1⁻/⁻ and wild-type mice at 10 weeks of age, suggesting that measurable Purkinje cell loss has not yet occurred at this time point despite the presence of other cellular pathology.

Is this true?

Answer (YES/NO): NO